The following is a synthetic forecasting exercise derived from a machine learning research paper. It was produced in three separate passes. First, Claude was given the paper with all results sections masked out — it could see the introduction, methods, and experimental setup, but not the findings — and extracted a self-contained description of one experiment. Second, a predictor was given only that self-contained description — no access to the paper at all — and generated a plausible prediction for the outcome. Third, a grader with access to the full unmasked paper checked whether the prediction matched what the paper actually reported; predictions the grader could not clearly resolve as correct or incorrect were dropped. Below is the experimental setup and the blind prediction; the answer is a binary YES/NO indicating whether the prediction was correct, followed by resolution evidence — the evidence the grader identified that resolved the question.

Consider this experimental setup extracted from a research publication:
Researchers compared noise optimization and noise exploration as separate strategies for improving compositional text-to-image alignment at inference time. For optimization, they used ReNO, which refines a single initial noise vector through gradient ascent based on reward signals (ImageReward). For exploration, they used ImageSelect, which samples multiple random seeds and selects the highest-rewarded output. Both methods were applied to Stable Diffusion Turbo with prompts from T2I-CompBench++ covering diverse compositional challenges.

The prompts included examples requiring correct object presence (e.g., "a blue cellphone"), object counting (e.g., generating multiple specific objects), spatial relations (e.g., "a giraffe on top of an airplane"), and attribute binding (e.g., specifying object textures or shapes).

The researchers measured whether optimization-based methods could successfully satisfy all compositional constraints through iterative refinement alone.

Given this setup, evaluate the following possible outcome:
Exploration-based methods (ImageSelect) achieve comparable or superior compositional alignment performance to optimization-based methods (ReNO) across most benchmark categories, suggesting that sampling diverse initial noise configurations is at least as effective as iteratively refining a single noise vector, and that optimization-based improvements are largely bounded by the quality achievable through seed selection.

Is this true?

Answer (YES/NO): NO